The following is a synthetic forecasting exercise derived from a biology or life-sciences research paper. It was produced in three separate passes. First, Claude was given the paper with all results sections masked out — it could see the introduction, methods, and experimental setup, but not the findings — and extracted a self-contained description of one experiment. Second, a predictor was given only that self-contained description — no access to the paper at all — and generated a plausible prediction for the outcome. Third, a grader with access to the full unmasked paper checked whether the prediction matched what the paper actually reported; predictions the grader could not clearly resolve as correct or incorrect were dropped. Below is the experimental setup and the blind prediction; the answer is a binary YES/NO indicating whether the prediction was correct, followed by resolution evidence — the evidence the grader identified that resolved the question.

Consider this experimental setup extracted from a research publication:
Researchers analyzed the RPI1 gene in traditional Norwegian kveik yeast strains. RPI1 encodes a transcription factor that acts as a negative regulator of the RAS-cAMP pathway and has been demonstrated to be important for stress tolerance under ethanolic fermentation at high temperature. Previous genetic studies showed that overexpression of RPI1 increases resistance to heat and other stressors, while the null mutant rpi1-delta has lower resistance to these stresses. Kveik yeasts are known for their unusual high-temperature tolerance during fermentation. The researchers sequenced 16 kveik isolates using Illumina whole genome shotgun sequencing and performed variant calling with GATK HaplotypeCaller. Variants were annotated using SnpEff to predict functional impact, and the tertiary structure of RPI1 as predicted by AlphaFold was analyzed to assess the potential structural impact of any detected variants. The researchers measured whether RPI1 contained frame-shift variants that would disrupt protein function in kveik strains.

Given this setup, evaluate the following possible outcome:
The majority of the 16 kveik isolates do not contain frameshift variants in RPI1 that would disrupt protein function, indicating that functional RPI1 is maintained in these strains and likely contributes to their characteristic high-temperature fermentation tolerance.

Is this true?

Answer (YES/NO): NO